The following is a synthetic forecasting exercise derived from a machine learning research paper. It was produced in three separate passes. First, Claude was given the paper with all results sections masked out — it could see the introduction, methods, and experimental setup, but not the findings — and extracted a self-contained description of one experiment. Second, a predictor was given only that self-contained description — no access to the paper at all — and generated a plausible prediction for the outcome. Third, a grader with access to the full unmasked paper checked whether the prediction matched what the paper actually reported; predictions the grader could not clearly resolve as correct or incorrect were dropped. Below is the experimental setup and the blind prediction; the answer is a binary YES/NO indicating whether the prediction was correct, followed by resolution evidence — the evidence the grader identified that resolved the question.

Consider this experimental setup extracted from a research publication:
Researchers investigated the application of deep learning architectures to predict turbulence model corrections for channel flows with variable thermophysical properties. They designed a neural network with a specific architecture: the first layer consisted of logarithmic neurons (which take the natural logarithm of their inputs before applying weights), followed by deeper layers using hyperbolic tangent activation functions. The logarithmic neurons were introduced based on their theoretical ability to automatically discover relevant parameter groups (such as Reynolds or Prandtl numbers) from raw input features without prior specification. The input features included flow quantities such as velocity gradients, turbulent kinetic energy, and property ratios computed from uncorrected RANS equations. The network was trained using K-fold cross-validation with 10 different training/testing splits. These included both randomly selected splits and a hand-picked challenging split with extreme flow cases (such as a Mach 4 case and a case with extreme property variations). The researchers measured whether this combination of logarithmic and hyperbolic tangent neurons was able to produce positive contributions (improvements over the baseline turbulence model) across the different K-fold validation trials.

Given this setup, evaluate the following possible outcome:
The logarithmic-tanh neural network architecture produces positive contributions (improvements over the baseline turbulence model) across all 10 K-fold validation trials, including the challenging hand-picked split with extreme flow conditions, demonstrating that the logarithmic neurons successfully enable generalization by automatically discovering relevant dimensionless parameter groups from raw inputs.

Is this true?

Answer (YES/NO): NO